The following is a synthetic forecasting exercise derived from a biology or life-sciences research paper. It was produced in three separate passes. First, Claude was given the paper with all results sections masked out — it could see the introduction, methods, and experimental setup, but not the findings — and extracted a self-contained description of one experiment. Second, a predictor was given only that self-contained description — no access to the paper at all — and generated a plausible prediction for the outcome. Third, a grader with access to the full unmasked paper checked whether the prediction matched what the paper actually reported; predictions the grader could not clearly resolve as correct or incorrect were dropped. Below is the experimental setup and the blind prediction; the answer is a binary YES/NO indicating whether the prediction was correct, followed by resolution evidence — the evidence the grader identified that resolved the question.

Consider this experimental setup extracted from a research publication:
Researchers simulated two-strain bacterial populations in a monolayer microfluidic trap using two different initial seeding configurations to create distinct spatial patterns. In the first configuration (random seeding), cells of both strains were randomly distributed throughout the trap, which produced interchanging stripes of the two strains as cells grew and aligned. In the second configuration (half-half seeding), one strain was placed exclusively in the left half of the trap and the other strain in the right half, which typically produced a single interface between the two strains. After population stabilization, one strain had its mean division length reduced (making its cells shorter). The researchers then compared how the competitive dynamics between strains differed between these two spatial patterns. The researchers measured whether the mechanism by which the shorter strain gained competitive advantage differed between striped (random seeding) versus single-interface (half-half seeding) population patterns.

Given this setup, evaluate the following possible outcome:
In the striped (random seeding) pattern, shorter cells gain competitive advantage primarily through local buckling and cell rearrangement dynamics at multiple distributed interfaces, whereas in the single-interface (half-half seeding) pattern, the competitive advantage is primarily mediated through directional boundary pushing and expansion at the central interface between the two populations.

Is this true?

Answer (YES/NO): NO